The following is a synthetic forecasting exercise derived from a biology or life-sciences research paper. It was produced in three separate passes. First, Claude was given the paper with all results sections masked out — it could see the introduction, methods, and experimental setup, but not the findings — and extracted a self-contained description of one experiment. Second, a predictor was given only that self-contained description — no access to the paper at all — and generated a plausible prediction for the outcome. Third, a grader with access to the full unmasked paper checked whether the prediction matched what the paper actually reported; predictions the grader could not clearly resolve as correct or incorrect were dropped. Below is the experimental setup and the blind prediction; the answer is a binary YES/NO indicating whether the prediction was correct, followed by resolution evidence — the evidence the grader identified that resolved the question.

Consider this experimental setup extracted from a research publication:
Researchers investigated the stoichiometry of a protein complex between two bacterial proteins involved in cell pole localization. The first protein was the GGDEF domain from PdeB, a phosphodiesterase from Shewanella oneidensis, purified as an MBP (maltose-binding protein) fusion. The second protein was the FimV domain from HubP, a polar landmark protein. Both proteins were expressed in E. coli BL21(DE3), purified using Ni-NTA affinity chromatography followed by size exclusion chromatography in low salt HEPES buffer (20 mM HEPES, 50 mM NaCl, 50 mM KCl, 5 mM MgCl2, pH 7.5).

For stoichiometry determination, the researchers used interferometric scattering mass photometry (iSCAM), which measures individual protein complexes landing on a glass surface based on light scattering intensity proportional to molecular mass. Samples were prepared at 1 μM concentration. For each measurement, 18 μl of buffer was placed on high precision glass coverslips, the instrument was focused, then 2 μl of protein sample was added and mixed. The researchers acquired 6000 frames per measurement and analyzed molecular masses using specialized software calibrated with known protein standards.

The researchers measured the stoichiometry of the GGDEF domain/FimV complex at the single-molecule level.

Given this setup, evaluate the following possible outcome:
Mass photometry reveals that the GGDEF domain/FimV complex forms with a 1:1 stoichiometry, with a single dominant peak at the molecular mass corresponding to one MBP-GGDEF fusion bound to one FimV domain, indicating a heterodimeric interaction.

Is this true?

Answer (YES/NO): NO